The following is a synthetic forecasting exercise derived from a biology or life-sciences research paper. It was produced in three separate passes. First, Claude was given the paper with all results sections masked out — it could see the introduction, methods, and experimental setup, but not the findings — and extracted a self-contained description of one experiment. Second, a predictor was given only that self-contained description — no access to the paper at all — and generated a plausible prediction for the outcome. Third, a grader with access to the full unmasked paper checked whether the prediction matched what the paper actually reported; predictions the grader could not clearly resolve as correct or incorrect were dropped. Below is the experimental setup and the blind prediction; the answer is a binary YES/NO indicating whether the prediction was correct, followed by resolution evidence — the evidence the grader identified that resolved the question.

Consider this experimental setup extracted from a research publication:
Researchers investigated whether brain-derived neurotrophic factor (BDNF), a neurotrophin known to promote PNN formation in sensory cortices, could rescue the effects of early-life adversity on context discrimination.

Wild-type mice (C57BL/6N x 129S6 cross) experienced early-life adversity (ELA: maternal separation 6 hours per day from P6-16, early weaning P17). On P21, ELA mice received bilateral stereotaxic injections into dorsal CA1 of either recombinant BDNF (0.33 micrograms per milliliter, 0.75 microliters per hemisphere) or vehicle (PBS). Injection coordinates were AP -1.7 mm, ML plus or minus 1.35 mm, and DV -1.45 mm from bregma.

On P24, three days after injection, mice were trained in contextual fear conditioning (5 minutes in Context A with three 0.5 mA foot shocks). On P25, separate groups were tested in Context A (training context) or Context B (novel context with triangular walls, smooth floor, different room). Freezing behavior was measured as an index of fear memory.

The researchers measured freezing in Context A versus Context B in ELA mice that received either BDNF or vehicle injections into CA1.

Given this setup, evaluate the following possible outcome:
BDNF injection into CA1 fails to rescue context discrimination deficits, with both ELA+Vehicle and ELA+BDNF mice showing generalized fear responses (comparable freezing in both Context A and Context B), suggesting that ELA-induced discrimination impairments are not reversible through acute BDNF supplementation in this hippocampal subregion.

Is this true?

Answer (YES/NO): NO